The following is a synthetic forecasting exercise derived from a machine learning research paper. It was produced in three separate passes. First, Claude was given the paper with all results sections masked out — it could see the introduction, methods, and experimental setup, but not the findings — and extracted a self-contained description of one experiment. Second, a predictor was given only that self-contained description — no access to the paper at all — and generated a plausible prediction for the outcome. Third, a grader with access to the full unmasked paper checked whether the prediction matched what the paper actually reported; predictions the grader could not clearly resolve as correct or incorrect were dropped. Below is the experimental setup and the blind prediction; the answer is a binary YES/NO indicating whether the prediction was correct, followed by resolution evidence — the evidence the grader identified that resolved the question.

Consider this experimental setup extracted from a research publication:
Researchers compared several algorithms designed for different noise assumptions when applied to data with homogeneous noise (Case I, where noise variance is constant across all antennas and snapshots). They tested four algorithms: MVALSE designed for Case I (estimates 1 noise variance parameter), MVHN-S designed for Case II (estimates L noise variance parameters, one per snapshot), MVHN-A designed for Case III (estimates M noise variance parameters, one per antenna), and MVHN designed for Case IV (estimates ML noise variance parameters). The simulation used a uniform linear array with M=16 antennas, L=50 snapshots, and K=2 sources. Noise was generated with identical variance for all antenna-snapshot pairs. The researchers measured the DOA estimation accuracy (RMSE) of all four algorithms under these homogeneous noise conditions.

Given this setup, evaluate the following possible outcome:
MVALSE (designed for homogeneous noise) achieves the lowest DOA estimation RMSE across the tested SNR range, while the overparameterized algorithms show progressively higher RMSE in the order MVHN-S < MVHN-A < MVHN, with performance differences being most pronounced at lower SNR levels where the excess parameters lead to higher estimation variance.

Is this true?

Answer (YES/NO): NO